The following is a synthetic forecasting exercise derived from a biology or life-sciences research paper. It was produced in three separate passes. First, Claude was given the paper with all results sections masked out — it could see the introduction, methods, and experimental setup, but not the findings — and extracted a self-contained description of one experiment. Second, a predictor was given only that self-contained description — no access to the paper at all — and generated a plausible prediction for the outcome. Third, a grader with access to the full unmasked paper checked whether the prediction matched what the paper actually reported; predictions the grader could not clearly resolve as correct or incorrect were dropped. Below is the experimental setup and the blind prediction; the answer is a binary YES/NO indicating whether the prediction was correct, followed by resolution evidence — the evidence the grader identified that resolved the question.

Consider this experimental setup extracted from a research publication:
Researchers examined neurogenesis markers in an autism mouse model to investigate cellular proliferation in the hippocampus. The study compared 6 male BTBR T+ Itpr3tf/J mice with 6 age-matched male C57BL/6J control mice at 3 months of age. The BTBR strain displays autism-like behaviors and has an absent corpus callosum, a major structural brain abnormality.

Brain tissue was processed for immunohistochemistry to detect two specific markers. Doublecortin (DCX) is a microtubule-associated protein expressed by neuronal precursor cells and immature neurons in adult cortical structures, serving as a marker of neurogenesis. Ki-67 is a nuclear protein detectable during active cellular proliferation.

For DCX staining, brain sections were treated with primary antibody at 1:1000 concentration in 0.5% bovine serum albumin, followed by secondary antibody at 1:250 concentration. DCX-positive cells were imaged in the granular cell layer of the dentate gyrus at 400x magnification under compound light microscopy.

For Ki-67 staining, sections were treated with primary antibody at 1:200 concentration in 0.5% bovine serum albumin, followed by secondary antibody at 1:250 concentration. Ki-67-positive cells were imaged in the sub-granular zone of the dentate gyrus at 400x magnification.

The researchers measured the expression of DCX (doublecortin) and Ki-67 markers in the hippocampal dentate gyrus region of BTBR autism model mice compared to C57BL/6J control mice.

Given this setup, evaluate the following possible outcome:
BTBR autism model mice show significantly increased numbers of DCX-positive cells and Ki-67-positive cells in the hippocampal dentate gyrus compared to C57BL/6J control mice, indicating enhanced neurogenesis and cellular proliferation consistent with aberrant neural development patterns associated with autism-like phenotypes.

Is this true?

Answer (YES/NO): NO